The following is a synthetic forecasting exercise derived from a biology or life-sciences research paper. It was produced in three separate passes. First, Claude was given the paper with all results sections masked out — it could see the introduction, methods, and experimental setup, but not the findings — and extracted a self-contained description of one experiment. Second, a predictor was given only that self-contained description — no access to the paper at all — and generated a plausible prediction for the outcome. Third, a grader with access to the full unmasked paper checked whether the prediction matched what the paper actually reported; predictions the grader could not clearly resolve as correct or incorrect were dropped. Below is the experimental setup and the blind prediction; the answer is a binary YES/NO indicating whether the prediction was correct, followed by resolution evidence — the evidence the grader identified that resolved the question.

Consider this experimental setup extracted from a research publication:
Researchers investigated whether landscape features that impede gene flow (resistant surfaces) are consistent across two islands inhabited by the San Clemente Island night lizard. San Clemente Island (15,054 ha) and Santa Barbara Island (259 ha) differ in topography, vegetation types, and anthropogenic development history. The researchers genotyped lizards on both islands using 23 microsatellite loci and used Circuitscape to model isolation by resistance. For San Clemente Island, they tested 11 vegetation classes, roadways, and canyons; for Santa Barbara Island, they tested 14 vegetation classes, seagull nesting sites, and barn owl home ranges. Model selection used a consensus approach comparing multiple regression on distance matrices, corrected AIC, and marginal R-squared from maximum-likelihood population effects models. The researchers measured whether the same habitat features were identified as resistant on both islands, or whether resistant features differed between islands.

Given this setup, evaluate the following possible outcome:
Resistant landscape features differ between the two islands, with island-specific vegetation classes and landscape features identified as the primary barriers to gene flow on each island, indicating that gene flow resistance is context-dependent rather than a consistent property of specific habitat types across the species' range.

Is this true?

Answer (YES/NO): YES